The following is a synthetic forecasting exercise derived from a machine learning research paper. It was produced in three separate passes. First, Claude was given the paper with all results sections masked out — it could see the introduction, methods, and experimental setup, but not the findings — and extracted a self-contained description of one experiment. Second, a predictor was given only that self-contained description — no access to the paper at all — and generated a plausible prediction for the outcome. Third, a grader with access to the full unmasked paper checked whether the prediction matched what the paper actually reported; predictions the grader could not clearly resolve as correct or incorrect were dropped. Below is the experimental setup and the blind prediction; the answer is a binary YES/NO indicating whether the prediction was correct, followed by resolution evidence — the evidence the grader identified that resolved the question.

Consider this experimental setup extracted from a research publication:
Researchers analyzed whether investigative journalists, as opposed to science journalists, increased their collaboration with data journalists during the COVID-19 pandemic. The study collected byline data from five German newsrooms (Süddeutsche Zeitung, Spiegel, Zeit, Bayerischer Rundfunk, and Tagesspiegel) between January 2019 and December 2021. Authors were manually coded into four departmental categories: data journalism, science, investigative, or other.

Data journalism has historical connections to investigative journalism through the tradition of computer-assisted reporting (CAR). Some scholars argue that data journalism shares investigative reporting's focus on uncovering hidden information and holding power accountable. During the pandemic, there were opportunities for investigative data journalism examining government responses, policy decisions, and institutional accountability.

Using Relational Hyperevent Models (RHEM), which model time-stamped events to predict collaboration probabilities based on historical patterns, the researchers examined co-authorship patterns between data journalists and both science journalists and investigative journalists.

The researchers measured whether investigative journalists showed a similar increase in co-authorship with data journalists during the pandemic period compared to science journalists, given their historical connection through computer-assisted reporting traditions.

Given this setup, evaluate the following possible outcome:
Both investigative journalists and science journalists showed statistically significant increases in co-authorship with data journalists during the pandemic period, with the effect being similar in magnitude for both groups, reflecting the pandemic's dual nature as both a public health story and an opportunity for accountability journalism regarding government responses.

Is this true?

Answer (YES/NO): NO